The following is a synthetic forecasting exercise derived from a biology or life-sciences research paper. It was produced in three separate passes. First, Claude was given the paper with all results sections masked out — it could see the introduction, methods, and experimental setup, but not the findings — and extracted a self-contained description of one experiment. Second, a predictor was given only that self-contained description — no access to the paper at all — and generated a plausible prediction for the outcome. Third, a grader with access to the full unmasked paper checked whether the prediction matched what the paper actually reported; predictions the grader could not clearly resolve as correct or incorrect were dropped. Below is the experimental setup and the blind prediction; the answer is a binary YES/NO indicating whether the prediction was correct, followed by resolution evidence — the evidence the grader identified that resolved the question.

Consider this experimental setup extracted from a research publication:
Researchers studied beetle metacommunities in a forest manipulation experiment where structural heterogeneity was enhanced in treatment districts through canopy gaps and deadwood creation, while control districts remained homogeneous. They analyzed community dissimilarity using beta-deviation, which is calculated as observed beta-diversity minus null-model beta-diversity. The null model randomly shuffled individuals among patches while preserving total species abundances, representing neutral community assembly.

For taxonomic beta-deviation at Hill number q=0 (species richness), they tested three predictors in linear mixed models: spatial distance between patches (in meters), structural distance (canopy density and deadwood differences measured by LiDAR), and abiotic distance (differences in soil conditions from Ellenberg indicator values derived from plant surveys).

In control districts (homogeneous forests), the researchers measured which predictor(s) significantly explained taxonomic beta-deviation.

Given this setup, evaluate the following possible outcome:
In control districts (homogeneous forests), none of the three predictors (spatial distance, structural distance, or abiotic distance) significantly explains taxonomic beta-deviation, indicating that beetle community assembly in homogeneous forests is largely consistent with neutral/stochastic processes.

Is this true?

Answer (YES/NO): NO